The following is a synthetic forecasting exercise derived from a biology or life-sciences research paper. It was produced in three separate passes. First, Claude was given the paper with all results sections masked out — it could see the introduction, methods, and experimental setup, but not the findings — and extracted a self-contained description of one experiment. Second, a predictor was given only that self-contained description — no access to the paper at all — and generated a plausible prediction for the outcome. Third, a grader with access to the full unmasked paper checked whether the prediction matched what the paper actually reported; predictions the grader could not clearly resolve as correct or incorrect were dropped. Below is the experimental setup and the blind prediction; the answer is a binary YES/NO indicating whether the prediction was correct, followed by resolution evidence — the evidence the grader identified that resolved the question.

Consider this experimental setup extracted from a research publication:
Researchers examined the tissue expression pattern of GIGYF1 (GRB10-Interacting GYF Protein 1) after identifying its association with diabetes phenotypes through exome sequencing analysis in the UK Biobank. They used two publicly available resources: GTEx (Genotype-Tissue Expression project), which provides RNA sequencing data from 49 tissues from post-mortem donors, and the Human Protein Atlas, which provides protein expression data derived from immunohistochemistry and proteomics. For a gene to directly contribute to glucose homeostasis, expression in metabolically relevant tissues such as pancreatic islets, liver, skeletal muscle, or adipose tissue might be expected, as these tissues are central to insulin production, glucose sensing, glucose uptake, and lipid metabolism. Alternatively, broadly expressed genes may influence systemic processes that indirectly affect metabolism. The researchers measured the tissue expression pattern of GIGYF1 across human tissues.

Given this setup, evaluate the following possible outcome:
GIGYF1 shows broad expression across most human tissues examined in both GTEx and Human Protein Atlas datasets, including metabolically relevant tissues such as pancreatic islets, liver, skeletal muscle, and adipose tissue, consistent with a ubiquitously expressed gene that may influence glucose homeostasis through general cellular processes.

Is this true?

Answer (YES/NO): YES